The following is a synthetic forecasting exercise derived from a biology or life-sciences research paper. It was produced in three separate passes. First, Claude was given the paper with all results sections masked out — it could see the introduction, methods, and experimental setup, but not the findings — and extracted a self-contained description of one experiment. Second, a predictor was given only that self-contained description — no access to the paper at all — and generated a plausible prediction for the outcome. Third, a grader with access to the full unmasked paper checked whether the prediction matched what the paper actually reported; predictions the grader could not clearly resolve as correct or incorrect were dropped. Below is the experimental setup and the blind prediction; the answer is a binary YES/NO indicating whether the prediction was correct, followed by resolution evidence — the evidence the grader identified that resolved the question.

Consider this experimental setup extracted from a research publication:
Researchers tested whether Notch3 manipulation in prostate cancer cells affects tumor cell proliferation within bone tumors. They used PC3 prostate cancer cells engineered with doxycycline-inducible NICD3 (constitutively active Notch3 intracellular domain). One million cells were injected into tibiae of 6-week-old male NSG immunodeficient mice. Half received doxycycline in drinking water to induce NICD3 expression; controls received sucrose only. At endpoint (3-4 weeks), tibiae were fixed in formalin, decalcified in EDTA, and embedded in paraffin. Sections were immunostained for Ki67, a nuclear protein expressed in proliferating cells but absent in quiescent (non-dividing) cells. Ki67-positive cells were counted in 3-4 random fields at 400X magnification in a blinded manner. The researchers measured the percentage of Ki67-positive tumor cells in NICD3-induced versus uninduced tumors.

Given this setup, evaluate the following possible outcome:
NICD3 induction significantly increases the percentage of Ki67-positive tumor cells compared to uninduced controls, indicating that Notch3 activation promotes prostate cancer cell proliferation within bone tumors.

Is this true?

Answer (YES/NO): NO